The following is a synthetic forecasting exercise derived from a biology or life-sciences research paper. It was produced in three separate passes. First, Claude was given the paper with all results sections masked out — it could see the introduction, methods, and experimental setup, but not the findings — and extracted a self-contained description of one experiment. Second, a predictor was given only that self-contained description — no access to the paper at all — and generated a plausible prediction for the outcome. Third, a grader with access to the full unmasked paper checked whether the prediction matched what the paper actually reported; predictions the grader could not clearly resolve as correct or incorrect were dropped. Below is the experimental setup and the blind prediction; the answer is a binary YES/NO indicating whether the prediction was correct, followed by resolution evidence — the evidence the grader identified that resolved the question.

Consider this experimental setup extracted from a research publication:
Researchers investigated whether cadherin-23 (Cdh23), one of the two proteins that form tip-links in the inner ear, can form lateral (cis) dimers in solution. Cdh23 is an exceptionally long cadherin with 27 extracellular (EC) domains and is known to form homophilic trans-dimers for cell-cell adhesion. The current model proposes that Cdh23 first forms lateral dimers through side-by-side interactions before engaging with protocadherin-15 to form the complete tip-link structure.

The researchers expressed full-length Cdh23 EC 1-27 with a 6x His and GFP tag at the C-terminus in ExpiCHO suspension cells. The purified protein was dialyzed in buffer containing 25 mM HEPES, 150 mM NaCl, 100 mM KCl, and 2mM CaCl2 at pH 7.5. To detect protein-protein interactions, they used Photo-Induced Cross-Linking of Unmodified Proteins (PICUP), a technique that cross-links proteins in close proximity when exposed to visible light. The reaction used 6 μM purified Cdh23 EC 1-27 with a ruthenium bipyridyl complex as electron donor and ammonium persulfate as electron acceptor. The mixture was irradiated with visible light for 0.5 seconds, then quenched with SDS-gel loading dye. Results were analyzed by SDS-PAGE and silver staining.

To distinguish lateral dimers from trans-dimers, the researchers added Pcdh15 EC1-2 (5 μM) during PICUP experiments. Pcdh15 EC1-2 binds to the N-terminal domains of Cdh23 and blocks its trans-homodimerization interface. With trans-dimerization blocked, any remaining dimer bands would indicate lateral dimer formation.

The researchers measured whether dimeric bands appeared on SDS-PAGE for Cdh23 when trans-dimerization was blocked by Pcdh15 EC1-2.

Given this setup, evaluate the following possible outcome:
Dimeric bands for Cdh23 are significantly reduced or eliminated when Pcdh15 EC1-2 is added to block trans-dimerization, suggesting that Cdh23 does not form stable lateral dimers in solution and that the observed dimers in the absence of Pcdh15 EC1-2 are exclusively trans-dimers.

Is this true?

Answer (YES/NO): YES